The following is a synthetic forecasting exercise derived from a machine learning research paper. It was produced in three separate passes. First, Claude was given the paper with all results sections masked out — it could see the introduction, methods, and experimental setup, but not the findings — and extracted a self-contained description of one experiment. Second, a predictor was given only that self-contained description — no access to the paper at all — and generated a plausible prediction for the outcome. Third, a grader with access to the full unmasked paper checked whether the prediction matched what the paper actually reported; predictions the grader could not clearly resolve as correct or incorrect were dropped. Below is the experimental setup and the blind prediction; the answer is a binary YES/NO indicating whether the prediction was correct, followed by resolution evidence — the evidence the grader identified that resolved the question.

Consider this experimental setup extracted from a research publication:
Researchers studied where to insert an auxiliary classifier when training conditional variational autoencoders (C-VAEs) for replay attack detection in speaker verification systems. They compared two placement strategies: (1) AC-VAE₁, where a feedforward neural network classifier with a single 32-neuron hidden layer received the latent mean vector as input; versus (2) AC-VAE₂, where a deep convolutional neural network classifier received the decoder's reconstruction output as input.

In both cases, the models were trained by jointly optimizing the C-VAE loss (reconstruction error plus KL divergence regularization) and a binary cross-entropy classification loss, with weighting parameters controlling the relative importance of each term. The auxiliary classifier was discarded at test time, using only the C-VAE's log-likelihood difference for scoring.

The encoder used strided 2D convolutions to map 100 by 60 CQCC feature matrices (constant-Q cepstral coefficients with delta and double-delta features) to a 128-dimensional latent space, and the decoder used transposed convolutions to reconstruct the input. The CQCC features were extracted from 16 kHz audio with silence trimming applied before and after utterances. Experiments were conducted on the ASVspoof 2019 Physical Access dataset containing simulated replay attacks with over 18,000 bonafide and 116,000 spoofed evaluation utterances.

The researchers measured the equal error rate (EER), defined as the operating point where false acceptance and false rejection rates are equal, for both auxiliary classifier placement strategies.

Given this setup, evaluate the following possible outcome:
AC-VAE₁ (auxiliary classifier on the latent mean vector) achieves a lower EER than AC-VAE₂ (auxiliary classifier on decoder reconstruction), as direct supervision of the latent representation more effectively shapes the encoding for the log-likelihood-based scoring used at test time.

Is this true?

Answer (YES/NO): NO